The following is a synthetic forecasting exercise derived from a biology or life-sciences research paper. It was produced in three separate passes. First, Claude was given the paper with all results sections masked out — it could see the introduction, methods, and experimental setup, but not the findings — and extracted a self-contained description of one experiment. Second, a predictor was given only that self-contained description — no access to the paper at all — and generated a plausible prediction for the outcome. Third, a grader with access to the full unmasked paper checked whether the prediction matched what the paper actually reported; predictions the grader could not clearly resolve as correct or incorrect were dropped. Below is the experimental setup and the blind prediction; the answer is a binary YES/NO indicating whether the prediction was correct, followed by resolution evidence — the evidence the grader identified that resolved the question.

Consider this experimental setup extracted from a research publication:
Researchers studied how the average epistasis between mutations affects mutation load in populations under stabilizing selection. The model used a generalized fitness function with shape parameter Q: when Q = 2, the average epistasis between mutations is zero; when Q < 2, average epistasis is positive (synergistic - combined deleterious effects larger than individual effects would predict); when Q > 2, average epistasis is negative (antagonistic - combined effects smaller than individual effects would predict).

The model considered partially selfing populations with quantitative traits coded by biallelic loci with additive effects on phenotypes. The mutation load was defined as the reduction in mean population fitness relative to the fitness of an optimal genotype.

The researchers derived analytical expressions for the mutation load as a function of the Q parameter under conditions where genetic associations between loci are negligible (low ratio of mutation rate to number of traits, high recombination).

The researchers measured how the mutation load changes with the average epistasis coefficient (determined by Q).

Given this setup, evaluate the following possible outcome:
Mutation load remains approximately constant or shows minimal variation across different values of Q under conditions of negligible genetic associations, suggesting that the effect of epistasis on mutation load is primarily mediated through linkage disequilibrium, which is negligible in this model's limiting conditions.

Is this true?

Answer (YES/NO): NO